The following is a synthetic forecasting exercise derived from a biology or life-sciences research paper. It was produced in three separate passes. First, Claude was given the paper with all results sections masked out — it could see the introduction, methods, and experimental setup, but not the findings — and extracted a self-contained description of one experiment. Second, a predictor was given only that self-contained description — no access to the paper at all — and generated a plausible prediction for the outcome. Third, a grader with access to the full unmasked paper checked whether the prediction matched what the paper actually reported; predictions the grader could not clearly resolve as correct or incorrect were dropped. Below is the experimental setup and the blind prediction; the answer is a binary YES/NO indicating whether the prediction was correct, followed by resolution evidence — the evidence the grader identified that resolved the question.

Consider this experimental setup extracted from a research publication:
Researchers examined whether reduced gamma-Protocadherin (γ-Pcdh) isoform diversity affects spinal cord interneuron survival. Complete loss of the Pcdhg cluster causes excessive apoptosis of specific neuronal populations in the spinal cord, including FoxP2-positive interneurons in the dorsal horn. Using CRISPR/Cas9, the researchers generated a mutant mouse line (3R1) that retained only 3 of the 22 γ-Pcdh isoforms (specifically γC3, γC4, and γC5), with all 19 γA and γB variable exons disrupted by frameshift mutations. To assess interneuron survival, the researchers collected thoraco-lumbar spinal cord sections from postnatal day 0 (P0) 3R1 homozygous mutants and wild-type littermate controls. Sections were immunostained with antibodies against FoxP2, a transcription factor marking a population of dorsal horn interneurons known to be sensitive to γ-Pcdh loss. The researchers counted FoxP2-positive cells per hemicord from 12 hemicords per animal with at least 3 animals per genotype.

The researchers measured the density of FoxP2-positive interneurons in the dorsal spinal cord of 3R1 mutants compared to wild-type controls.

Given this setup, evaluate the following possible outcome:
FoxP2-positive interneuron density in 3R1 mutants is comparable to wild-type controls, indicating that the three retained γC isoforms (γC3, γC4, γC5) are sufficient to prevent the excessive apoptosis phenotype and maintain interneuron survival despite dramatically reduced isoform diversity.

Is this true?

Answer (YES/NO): YES